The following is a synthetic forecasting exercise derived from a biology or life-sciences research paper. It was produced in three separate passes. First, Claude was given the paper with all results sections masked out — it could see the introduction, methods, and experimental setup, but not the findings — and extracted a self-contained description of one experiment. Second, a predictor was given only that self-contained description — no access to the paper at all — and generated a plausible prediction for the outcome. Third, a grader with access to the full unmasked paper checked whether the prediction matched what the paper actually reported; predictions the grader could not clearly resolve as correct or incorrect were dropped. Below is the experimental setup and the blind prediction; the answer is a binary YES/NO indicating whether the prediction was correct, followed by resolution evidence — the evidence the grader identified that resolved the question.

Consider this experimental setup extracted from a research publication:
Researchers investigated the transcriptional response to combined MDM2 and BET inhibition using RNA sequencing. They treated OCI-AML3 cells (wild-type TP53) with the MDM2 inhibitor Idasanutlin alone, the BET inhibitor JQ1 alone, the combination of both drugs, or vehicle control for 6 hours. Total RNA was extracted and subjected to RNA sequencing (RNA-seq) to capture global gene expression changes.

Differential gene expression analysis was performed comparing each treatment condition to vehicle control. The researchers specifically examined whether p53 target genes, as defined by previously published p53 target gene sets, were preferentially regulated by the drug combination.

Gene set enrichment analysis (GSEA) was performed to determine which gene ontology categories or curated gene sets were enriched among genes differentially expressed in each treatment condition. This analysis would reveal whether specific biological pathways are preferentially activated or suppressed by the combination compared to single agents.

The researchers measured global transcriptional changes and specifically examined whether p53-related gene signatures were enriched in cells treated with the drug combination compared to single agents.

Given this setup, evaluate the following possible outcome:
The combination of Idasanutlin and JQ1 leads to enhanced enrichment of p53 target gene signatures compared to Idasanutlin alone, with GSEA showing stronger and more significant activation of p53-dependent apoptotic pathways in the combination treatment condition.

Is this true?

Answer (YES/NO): NO